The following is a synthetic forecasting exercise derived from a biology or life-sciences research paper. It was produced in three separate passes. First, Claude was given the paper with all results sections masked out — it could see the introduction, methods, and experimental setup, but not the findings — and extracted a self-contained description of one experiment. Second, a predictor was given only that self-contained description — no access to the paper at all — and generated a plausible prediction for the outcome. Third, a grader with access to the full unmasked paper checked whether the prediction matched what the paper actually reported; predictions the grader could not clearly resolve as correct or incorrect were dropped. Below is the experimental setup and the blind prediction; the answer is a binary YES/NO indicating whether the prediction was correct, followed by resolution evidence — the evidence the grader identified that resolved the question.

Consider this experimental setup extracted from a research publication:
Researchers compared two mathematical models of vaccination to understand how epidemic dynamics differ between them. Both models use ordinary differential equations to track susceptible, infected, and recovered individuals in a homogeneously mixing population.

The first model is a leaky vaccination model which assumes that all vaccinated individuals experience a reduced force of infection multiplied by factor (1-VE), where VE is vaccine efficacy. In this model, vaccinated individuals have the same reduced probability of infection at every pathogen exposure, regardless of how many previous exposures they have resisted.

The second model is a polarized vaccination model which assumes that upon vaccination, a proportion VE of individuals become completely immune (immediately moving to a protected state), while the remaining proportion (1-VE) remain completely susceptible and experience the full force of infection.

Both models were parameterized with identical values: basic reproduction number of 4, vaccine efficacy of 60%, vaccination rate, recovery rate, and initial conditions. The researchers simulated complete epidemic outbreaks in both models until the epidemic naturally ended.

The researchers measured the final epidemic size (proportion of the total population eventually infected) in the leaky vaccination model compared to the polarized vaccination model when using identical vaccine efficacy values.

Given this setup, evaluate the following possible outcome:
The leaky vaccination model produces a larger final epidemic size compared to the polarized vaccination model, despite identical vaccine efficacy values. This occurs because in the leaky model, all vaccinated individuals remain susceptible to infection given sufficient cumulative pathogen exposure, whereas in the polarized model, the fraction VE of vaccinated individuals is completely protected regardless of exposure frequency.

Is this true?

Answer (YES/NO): YES